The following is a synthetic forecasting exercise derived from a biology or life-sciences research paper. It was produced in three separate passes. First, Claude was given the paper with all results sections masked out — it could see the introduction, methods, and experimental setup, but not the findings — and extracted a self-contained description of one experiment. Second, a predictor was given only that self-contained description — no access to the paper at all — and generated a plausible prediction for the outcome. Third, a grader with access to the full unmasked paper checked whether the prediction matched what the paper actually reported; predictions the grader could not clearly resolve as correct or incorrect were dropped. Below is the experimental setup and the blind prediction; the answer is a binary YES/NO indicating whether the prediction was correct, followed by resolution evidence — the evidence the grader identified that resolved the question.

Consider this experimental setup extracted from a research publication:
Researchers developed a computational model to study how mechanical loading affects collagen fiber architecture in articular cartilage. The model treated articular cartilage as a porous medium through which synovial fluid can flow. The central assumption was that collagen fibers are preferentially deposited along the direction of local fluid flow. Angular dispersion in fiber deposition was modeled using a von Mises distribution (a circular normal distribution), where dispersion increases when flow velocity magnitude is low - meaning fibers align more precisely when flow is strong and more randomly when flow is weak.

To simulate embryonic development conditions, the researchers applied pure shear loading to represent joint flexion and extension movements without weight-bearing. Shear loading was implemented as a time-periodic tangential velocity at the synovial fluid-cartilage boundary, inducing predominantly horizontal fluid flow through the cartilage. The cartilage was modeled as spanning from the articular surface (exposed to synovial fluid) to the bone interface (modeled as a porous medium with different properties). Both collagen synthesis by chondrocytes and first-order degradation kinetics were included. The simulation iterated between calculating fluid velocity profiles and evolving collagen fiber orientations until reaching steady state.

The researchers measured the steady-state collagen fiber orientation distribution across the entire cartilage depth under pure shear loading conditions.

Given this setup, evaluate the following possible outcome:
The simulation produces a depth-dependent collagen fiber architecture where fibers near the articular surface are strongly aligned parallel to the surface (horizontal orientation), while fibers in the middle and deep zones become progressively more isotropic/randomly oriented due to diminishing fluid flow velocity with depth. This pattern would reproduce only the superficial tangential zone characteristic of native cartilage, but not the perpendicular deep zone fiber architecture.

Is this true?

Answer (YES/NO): YES